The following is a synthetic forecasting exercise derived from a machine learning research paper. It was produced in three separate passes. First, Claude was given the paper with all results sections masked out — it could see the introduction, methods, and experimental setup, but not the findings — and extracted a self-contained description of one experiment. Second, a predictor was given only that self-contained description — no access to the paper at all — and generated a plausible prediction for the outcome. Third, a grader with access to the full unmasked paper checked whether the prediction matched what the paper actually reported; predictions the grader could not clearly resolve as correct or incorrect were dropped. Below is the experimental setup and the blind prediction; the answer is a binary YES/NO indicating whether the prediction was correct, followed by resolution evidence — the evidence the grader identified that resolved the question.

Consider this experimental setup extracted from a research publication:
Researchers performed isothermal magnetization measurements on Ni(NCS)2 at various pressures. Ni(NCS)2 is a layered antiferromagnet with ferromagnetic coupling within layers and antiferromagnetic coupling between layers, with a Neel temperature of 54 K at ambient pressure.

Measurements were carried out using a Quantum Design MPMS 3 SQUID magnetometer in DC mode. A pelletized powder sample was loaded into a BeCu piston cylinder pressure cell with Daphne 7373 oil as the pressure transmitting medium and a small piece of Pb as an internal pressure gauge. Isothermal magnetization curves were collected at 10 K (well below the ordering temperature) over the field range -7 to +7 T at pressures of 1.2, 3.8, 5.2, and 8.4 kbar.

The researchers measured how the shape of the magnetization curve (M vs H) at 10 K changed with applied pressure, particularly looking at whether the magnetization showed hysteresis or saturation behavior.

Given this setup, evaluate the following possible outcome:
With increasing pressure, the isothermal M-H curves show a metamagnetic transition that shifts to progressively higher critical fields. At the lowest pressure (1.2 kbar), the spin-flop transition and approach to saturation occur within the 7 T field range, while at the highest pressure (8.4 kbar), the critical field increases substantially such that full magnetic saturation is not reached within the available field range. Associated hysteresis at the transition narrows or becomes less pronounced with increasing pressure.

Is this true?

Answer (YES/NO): NO